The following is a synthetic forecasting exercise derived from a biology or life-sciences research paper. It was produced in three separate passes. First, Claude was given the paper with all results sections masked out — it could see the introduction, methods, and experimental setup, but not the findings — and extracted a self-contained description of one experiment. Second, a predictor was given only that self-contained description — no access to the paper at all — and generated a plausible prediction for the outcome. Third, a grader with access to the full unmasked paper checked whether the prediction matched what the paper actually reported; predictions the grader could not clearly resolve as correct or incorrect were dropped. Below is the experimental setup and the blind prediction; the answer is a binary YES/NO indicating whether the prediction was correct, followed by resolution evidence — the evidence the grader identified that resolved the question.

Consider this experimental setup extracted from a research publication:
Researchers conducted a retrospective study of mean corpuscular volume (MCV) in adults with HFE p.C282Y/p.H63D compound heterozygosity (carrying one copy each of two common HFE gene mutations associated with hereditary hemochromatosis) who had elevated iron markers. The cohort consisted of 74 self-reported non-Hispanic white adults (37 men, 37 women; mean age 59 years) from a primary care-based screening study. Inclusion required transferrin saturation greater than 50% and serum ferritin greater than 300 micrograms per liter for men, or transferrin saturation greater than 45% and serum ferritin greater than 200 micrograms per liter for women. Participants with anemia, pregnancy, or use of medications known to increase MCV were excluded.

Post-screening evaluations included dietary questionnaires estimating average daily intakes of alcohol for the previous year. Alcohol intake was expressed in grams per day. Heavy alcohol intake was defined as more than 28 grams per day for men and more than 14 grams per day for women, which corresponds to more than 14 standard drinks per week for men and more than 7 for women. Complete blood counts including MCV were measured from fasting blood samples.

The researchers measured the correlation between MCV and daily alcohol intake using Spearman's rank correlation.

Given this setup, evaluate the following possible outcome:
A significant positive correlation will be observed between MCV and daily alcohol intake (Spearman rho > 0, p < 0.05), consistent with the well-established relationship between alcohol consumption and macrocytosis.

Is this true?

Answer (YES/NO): YES